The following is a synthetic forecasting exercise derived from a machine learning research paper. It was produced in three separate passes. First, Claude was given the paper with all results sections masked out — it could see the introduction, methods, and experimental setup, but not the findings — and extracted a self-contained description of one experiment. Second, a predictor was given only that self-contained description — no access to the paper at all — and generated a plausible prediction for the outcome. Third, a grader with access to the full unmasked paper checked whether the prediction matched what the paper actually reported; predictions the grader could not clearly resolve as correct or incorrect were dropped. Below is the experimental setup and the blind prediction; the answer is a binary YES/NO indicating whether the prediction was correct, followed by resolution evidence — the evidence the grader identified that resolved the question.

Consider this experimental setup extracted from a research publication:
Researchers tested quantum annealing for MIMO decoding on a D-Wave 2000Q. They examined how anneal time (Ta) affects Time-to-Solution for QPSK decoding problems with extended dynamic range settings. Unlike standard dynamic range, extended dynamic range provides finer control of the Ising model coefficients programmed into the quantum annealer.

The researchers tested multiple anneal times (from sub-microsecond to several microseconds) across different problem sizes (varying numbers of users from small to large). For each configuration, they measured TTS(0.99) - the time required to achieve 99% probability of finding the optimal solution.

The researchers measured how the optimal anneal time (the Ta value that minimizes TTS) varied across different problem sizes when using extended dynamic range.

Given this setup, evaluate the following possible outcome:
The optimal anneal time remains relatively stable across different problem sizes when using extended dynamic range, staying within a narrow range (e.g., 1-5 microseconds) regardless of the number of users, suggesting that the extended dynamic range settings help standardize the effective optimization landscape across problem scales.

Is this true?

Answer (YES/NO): YES